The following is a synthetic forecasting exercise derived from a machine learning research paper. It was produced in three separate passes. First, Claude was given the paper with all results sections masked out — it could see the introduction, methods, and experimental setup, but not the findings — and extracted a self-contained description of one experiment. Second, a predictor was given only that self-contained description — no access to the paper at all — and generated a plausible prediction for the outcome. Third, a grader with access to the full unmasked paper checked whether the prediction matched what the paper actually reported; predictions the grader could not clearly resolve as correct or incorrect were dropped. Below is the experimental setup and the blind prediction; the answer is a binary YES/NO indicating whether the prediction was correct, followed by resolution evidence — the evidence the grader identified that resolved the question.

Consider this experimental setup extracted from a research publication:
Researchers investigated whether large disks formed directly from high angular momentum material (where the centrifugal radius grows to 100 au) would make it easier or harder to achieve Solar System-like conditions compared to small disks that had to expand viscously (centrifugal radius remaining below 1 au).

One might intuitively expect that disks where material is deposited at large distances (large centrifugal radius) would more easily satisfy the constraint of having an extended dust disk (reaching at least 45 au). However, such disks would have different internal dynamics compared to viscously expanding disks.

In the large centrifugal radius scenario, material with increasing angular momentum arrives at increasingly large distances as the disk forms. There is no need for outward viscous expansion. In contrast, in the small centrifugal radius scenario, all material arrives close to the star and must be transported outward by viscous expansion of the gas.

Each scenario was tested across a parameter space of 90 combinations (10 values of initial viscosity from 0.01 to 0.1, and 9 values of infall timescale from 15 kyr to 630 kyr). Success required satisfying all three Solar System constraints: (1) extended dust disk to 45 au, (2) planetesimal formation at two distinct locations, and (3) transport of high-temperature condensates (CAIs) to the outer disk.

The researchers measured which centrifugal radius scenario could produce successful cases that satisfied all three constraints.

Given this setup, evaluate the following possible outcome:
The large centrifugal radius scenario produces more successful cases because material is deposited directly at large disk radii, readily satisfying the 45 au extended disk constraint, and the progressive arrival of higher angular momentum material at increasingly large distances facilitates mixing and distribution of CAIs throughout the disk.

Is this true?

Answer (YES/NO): NO